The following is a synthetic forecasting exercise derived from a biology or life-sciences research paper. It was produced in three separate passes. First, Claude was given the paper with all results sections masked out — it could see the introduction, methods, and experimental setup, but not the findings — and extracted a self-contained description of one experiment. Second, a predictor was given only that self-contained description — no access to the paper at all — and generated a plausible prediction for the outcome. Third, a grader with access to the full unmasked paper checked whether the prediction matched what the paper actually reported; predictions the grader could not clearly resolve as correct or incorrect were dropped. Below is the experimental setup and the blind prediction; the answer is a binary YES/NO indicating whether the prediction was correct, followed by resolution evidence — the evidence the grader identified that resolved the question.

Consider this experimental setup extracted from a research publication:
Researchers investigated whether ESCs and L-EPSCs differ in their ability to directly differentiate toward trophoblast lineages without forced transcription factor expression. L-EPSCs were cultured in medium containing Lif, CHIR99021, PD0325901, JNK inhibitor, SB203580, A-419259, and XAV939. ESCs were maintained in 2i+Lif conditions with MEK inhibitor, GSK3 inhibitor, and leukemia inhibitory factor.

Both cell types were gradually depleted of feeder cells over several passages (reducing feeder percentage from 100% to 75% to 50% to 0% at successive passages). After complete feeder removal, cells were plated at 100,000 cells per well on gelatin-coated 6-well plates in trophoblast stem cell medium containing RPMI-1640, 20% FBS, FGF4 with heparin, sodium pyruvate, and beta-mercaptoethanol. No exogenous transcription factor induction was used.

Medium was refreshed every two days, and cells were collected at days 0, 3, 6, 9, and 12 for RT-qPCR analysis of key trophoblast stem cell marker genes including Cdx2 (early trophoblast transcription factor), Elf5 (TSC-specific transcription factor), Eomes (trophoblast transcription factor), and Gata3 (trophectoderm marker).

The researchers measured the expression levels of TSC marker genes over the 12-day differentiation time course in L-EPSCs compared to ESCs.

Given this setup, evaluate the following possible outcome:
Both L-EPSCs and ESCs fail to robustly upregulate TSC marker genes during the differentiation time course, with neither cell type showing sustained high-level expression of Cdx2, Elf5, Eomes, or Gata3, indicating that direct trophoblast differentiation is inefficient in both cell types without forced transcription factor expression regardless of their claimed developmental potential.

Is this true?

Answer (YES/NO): YES